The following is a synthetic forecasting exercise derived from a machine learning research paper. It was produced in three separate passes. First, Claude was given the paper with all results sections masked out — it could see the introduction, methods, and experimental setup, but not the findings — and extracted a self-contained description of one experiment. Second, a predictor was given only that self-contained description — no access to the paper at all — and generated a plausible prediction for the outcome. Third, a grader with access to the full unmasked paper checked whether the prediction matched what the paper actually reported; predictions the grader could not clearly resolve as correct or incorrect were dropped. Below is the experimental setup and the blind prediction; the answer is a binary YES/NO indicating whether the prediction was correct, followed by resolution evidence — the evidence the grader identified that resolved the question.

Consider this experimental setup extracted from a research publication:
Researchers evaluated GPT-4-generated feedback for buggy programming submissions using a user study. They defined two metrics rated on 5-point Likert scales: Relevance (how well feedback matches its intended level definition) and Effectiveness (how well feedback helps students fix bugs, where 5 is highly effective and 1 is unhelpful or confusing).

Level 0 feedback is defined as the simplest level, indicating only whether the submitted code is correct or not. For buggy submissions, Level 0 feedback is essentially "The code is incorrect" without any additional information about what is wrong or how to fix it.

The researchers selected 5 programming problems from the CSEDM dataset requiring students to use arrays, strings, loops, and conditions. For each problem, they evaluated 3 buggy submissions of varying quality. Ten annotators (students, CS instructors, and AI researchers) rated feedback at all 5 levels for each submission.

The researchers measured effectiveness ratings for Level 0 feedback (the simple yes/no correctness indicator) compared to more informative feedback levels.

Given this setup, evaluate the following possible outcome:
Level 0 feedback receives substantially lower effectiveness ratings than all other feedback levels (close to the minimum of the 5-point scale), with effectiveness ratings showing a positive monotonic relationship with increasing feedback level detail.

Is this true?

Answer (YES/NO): NO